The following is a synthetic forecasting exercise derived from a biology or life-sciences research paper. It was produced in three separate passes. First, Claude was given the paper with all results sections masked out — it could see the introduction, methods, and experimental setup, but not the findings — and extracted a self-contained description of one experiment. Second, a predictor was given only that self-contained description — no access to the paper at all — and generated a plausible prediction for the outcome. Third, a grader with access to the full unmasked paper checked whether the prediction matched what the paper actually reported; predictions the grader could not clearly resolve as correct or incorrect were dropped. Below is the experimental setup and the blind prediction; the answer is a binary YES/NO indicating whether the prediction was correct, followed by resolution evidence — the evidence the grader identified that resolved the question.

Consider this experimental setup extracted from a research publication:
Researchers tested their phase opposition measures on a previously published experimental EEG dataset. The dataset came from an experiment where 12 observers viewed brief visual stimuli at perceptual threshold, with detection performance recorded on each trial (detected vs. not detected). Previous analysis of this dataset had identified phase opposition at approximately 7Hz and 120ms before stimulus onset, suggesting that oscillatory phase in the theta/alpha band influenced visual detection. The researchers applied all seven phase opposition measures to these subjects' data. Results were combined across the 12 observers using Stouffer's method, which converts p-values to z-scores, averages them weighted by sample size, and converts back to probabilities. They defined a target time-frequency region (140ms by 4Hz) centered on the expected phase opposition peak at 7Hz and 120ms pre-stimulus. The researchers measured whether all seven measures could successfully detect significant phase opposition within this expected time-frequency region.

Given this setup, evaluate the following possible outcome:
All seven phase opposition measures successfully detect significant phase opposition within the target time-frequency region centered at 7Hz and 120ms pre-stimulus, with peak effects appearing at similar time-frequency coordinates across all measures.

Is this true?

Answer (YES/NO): YES